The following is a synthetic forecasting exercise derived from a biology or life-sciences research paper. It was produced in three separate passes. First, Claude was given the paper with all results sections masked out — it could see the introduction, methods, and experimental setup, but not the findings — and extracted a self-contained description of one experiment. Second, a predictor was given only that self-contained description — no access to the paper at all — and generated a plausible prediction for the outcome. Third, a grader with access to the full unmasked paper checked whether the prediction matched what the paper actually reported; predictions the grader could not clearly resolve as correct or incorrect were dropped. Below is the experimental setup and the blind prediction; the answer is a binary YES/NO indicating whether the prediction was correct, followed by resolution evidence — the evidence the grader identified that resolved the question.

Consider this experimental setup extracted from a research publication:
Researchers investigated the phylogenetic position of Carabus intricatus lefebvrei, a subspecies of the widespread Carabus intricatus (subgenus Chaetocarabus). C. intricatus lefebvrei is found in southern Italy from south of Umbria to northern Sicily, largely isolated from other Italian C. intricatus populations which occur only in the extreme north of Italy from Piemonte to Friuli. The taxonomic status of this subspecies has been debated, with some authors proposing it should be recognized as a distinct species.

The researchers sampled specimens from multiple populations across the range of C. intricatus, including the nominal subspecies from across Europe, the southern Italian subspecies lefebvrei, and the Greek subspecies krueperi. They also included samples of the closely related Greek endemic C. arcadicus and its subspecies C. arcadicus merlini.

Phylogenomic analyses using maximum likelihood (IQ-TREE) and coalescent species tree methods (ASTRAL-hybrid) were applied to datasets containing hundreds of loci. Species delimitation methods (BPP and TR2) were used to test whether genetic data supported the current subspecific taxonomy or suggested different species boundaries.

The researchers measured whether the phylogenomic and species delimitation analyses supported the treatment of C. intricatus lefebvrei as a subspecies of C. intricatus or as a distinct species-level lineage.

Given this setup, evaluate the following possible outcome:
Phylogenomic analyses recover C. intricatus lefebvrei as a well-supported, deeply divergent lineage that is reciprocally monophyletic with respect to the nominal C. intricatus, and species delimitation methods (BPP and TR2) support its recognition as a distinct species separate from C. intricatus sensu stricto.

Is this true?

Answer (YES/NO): NO